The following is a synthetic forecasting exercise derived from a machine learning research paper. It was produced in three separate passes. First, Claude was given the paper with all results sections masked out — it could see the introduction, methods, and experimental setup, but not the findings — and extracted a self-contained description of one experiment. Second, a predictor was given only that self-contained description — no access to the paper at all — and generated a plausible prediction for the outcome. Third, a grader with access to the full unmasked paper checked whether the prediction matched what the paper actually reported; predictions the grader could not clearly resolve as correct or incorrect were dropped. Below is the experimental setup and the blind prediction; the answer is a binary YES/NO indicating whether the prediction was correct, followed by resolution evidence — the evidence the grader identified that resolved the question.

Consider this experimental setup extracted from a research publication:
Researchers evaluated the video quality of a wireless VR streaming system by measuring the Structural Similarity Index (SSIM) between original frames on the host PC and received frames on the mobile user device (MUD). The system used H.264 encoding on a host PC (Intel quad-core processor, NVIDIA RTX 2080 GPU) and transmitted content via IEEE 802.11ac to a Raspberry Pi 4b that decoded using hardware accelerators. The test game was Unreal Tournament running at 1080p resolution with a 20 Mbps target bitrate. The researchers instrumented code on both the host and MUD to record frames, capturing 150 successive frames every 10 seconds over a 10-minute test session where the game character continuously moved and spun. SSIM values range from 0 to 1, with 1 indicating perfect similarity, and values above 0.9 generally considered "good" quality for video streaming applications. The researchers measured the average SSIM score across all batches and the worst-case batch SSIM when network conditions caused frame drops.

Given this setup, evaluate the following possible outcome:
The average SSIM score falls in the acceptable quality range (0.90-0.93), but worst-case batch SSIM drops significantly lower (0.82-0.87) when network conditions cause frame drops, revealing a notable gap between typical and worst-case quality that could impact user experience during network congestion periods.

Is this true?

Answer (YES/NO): NO